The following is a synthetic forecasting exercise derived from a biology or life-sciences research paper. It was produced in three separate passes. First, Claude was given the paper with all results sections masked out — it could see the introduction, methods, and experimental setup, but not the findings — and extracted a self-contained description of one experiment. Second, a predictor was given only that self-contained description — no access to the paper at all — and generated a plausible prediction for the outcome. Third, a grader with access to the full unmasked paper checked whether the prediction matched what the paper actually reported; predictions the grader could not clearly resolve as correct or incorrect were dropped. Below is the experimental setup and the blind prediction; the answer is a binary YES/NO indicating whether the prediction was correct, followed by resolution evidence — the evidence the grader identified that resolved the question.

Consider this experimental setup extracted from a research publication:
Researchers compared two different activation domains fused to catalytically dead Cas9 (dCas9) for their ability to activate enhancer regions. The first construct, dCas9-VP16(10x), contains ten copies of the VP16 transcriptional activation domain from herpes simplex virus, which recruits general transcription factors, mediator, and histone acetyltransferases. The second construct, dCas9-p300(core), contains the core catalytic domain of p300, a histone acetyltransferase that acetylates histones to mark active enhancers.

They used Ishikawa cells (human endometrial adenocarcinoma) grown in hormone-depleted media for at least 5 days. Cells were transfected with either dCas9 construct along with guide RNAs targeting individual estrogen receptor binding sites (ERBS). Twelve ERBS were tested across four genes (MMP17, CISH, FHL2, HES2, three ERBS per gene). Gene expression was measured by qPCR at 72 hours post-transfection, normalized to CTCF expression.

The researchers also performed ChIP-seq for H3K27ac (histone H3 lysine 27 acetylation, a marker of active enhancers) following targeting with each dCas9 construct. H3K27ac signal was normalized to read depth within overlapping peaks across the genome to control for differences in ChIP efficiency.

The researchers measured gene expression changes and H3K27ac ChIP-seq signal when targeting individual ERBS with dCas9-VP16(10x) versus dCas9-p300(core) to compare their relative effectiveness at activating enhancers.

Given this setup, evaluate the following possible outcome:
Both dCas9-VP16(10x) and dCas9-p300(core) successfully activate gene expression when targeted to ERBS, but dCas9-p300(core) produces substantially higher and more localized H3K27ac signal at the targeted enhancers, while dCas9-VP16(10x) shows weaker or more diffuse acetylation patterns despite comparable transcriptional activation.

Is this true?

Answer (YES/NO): NO